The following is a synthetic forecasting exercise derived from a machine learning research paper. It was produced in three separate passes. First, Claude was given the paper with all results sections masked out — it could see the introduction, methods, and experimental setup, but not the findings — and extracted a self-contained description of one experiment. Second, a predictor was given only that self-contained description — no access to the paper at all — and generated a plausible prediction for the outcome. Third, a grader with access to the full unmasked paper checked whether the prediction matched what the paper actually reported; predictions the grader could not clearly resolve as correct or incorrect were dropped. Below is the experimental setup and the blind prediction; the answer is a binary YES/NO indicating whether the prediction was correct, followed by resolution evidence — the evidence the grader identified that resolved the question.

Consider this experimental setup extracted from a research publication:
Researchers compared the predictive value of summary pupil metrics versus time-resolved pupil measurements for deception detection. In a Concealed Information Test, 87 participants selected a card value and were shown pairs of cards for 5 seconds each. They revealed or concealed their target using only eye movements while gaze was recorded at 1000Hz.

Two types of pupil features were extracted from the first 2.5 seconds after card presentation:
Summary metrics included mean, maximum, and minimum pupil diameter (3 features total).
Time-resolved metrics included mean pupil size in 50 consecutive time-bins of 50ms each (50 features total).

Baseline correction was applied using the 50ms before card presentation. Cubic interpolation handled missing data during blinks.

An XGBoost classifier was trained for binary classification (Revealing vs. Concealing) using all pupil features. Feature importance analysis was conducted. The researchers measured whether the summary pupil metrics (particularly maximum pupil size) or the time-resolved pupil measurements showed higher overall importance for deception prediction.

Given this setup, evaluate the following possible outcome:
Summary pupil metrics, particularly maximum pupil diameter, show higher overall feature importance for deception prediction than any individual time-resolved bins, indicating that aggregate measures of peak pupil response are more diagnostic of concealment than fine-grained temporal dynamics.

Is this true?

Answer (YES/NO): NO